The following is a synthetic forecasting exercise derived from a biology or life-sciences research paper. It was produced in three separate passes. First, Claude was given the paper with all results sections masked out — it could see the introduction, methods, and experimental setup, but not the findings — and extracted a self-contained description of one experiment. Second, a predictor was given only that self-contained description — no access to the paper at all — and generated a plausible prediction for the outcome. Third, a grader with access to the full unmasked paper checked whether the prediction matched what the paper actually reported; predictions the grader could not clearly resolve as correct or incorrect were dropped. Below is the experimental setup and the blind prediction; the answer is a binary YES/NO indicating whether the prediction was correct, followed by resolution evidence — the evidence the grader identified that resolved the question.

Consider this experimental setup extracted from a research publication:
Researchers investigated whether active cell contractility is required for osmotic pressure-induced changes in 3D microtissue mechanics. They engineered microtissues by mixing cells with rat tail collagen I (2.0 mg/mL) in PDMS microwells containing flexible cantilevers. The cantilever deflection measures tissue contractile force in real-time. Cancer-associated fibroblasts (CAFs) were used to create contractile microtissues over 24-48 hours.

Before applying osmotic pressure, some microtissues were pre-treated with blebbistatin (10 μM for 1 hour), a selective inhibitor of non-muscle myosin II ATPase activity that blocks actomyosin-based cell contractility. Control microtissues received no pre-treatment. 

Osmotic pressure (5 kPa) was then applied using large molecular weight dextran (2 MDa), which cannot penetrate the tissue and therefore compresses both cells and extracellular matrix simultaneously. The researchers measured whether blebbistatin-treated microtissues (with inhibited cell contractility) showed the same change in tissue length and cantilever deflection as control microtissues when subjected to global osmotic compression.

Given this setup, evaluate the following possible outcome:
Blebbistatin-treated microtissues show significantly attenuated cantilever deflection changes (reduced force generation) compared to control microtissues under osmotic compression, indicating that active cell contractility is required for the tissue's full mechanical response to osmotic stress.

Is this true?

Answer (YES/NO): YES